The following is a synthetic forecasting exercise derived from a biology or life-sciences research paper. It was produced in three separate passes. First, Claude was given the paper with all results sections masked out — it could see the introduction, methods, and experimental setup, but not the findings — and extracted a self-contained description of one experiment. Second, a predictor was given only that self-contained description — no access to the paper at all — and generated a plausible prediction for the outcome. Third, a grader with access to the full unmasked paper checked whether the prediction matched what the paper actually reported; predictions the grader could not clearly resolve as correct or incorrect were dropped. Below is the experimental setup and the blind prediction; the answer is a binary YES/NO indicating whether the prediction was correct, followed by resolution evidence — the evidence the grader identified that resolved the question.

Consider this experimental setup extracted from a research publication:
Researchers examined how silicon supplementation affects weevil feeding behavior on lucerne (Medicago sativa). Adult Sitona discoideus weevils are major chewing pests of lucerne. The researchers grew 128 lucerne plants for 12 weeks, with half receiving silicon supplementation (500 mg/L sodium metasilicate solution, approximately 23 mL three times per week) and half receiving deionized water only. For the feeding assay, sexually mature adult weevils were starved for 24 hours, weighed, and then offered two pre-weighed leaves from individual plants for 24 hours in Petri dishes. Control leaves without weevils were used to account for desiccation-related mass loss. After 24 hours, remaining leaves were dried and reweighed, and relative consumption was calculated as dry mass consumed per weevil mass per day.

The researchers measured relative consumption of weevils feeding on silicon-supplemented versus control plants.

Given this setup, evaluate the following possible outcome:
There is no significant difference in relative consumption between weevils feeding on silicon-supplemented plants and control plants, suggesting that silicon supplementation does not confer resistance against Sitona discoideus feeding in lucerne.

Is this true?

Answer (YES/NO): NO